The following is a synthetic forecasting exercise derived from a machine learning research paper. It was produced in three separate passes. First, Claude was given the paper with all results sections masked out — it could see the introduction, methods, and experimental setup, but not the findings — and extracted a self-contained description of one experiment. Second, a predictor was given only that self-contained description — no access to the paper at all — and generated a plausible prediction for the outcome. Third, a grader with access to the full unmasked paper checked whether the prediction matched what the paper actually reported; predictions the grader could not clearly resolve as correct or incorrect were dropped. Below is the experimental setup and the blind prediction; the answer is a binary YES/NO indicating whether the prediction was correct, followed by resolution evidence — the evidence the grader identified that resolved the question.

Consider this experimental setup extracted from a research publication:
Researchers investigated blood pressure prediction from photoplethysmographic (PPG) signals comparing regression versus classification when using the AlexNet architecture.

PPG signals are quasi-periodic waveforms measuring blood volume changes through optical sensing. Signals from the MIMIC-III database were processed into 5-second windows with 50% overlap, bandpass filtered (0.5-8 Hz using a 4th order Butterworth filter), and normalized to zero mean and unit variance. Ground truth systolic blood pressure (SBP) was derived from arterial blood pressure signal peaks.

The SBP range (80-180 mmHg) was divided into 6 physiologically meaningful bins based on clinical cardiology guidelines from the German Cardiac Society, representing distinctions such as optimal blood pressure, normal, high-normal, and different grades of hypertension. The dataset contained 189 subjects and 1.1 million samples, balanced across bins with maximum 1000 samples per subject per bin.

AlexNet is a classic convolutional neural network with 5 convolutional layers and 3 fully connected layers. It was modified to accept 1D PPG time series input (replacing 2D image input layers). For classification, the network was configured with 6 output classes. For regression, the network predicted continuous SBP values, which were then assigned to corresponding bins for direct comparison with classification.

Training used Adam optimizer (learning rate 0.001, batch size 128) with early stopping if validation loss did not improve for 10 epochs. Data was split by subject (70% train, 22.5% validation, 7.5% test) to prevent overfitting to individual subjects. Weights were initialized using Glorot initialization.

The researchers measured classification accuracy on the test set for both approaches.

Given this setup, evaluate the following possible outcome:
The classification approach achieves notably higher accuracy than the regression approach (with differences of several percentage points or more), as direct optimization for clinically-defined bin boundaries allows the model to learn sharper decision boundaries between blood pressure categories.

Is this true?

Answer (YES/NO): NO